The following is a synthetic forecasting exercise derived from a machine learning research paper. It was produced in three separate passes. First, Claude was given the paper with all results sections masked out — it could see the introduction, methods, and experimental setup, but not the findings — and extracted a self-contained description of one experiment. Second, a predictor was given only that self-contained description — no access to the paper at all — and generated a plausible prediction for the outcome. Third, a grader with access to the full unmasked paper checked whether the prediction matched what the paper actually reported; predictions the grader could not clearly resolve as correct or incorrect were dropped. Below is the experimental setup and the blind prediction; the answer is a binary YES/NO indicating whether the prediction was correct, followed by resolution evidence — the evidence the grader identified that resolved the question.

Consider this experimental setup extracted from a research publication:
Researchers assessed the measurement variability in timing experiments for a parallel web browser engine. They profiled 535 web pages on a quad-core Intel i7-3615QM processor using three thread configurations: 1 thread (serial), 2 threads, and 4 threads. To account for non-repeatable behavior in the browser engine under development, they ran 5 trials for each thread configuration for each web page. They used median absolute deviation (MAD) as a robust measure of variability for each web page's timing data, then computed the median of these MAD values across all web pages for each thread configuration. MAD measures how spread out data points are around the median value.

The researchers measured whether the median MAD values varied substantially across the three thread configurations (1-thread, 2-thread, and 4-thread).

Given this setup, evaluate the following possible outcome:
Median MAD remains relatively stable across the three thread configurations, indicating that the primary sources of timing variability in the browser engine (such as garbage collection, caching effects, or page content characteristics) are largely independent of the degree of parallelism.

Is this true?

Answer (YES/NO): NO